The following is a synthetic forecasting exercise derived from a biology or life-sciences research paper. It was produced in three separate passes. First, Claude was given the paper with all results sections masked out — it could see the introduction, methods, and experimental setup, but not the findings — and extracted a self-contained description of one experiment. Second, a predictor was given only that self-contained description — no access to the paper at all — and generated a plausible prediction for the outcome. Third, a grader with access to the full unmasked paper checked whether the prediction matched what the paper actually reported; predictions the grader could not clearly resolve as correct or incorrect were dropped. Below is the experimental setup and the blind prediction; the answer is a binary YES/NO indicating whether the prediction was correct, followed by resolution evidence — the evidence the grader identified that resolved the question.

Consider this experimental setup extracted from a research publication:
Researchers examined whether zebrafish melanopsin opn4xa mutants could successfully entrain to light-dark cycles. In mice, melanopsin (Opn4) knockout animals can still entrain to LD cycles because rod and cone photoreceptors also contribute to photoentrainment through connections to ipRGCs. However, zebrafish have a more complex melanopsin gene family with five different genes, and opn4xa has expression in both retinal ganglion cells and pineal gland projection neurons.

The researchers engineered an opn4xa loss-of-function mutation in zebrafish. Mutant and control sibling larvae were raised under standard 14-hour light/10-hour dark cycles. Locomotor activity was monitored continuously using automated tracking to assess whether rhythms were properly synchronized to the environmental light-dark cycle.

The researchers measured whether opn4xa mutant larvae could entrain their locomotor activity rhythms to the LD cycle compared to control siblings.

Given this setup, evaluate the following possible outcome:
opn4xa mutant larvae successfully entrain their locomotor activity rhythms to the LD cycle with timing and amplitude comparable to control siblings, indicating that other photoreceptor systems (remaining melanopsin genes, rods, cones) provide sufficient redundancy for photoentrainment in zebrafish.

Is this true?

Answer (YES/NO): YES